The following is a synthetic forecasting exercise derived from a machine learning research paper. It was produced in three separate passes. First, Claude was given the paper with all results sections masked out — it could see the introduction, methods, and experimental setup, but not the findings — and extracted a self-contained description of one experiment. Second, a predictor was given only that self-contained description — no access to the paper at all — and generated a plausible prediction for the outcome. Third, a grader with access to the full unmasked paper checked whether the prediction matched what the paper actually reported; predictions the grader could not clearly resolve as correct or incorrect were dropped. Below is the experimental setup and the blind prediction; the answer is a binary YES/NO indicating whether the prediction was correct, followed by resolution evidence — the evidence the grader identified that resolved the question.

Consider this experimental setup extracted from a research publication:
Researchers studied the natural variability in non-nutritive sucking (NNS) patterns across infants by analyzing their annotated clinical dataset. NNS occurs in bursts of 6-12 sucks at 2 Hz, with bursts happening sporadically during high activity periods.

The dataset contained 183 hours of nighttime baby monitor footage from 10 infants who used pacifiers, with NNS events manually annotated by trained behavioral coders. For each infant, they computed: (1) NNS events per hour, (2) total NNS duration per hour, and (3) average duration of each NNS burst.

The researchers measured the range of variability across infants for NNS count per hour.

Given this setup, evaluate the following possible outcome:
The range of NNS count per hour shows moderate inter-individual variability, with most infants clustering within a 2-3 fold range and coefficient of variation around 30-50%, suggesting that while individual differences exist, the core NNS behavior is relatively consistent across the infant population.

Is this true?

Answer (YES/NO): NO